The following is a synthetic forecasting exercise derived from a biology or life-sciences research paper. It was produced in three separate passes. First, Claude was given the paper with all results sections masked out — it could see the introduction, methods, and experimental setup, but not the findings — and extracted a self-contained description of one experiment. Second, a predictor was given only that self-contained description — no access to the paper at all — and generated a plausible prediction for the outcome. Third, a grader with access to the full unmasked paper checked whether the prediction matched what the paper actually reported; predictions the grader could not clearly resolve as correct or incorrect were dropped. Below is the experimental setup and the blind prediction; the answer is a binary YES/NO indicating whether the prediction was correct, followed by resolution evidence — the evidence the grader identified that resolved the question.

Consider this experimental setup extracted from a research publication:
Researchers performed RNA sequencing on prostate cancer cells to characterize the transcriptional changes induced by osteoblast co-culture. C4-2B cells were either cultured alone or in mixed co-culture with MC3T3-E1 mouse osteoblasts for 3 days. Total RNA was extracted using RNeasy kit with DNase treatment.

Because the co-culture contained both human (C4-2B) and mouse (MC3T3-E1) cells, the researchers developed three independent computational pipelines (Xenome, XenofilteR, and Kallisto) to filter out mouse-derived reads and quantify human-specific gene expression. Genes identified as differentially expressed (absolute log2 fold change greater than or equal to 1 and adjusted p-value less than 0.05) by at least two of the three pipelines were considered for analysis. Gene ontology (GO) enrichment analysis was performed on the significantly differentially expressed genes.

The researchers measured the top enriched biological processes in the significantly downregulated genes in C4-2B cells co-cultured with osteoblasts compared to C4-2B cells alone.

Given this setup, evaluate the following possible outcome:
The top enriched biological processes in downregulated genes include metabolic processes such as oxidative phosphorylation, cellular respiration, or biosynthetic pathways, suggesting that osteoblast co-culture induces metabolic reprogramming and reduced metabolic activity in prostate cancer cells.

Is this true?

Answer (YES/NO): YES